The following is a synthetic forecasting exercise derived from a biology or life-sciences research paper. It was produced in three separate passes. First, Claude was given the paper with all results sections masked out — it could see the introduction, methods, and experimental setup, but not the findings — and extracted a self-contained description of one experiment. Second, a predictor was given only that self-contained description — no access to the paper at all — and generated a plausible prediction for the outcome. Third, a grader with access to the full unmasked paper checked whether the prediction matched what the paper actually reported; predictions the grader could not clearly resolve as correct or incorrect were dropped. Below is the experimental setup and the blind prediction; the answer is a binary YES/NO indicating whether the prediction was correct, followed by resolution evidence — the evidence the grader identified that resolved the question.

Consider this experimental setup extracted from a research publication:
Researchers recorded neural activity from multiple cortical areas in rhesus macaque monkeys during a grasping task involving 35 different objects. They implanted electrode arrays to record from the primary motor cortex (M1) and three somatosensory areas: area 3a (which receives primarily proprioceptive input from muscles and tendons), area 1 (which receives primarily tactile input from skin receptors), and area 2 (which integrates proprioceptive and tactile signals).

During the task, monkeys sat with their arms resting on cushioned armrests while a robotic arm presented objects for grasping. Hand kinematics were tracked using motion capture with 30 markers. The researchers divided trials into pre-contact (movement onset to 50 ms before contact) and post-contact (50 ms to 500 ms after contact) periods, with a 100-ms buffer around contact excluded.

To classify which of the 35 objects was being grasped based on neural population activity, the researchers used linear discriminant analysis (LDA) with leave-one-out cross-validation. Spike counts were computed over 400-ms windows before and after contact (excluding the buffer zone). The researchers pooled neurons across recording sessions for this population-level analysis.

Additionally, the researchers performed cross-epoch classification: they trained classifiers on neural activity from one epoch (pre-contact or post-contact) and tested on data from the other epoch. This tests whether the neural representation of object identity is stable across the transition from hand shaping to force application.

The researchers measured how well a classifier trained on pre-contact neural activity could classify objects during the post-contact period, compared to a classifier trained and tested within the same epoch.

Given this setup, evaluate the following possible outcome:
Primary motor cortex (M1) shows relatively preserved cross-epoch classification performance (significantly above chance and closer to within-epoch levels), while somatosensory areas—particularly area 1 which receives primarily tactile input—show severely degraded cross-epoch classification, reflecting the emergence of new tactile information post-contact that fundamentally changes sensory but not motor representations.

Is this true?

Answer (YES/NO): NO